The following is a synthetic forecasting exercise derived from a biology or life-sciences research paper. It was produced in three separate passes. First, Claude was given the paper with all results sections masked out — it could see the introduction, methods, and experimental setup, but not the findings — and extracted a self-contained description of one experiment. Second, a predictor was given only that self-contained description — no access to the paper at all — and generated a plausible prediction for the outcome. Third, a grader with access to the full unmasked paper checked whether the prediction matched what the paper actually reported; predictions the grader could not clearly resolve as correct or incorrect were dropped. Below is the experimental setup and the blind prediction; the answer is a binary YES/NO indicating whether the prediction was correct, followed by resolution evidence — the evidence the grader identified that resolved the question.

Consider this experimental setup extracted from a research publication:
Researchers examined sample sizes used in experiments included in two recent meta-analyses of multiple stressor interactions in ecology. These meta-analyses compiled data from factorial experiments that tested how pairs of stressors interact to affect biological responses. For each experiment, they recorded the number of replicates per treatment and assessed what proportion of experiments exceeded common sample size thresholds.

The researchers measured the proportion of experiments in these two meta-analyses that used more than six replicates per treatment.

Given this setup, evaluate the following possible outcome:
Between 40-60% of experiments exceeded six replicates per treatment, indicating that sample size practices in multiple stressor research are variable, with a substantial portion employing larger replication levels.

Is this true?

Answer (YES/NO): NO